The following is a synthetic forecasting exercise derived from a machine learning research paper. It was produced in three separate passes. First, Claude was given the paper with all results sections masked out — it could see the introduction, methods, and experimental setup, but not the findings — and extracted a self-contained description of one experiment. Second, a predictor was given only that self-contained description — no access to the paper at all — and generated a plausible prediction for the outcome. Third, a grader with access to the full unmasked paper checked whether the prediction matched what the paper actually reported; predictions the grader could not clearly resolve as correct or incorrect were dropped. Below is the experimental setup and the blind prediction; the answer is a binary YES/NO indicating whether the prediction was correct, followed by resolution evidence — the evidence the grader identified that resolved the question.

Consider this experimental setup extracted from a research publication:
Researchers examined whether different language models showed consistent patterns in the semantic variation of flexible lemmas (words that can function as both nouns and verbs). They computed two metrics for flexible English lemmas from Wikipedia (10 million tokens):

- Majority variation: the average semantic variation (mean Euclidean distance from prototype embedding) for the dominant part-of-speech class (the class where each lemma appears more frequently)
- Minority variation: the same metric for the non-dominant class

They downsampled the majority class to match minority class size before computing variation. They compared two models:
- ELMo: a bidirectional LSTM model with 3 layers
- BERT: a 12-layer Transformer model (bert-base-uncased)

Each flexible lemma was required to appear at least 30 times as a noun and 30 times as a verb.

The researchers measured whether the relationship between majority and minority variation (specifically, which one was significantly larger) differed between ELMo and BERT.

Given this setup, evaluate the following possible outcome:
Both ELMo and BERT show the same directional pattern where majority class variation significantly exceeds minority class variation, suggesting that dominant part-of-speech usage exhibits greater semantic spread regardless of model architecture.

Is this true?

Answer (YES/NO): NO